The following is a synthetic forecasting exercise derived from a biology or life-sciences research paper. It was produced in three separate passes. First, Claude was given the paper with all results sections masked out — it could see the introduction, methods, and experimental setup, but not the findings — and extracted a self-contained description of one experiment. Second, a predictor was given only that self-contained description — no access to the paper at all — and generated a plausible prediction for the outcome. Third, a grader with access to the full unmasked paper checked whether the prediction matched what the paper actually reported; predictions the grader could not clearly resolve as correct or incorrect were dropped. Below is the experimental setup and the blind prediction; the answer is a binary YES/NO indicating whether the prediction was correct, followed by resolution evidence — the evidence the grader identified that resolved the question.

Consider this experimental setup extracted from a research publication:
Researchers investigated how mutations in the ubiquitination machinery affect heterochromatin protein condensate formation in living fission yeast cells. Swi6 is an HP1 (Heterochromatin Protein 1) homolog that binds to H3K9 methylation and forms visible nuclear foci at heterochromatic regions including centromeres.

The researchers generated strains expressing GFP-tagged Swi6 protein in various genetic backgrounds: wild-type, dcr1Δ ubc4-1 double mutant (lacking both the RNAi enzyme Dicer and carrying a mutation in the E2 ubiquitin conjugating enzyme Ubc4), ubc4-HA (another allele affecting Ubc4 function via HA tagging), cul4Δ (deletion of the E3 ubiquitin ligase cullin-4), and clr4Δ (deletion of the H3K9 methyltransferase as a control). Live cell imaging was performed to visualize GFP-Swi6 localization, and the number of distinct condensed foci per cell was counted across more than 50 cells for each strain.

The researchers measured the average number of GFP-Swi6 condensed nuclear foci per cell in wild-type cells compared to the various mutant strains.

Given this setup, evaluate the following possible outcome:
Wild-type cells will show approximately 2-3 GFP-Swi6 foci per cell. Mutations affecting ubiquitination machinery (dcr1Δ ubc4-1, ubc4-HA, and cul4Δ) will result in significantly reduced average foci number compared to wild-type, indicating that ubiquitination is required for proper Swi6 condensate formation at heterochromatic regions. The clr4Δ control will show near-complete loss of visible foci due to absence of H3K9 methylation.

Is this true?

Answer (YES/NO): NO